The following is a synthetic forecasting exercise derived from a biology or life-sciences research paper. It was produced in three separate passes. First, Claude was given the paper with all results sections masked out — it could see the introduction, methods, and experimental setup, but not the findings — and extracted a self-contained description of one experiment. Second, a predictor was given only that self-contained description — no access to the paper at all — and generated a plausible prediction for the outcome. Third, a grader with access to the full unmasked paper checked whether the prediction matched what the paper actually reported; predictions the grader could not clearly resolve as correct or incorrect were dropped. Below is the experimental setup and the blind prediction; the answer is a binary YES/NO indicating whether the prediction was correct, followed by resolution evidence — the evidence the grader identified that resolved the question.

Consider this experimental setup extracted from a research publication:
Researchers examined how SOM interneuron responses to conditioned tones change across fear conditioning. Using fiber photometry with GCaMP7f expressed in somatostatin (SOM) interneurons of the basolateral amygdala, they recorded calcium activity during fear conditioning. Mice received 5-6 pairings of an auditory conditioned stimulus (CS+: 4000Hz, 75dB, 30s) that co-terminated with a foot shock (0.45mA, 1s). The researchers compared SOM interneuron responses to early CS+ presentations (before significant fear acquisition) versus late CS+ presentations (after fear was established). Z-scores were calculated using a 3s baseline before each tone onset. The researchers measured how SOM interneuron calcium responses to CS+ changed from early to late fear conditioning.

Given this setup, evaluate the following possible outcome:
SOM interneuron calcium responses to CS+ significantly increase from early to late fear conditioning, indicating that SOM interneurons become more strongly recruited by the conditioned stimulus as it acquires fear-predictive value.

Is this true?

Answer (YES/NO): YES